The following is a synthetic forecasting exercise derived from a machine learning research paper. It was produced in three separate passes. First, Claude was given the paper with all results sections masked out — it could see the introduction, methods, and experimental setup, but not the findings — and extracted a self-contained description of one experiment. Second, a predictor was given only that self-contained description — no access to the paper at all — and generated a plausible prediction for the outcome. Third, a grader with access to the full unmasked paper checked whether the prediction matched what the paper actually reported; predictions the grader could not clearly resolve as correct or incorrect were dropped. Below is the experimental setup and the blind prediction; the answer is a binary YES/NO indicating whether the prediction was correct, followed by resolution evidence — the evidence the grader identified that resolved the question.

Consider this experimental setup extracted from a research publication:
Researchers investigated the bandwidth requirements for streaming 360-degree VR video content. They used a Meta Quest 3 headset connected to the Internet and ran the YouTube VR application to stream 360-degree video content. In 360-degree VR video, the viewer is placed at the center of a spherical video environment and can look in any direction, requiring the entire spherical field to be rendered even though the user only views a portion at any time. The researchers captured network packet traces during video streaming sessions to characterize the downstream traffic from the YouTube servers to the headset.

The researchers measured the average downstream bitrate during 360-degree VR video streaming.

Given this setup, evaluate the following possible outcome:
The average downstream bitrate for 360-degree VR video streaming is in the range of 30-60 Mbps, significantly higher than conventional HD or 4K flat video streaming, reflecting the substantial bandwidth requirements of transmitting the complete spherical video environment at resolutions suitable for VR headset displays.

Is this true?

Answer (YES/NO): YES